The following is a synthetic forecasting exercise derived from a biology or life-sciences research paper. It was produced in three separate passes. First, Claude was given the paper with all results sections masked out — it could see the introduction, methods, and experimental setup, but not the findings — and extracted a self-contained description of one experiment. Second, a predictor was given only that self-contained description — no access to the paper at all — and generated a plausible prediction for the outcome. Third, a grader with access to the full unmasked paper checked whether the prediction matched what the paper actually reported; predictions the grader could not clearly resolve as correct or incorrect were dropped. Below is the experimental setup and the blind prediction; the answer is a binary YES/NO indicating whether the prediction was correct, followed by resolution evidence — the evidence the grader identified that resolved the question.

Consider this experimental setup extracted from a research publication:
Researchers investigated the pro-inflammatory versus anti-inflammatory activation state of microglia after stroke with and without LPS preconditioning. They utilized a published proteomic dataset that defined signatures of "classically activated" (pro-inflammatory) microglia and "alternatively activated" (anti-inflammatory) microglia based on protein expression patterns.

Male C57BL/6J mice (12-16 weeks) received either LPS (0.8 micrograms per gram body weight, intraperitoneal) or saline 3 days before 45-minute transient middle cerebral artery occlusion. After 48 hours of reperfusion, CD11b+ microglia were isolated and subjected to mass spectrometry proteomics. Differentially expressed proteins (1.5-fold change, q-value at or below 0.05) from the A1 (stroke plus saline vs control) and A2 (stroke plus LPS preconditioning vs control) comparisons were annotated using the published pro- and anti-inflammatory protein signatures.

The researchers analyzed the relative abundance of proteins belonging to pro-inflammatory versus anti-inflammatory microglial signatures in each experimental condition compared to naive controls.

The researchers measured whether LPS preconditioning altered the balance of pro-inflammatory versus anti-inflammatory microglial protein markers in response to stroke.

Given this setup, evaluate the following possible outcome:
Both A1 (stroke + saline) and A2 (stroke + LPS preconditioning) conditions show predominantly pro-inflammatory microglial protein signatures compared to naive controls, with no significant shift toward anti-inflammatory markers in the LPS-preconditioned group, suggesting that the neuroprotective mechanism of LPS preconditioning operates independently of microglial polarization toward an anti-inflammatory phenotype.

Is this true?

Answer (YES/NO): NO